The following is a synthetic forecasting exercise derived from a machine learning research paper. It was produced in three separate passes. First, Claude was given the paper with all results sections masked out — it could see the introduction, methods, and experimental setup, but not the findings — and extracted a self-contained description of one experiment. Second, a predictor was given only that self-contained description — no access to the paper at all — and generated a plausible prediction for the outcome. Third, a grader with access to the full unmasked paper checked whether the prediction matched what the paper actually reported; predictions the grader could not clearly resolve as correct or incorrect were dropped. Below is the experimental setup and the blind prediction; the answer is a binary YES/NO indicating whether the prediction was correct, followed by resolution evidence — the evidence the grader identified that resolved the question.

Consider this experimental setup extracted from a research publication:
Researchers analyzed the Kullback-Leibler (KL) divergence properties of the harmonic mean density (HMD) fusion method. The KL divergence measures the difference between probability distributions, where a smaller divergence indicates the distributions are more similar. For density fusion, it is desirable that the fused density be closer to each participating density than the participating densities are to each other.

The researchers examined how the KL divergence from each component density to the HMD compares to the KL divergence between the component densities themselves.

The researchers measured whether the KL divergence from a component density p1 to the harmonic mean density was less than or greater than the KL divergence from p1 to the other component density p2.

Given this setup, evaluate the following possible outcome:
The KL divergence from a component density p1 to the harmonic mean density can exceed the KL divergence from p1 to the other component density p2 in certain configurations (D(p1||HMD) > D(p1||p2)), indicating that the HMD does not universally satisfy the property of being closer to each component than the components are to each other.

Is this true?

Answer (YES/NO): NO